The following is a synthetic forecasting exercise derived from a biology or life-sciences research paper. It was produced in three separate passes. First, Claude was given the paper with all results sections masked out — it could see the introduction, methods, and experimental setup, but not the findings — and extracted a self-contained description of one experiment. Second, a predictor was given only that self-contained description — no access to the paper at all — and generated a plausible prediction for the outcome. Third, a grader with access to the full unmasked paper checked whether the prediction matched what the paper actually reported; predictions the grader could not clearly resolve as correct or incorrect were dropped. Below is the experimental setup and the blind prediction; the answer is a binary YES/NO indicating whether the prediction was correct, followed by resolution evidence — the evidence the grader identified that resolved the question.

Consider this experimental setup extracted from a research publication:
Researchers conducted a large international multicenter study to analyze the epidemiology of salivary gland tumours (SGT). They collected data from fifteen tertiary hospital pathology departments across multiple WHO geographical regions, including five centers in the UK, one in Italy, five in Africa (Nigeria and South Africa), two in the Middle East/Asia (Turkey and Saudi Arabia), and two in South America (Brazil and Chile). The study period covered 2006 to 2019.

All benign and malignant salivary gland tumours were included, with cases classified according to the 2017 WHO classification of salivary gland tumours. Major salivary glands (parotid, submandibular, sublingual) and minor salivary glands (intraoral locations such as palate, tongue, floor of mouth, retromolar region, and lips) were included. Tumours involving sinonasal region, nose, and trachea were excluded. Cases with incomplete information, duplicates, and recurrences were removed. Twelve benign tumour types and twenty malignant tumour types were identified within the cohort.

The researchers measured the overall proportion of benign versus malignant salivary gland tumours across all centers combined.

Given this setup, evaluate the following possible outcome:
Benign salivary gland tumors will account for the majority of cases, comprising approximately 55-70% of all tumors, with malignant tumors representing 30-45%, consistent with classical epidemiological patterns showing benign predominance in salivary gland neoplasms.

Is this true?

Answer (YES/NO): YES